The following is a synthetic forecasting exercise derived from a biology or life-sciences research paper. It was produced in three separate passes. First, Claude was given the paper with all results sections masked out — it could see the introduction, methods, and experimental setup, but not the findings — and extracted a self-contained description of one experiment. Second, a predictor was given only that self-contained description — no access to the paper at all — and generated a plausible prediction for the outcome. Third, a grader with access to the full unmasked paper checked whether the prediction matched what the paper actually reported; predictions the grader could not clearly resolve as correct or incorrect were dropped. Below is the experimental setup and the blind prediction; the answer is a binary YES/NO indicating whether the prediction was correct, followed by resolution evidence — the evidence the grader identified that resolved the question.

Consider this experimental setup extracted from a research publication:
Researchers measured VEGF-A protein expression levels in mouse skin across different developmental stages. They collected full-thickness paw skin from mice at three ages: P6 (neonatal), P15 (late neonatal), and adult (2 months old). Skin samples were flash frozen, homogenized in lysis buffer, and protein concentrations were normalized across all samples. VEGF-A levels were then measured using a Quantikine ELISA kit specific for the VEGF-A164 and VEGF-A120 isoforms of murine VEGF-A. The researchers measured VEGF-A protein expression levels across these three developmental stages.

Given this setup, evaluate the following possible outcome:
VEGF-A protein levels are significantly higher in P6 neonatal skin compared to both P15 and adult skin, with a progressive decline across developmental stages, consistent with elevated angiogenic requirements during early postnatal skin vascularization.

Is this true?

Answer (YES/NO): NO